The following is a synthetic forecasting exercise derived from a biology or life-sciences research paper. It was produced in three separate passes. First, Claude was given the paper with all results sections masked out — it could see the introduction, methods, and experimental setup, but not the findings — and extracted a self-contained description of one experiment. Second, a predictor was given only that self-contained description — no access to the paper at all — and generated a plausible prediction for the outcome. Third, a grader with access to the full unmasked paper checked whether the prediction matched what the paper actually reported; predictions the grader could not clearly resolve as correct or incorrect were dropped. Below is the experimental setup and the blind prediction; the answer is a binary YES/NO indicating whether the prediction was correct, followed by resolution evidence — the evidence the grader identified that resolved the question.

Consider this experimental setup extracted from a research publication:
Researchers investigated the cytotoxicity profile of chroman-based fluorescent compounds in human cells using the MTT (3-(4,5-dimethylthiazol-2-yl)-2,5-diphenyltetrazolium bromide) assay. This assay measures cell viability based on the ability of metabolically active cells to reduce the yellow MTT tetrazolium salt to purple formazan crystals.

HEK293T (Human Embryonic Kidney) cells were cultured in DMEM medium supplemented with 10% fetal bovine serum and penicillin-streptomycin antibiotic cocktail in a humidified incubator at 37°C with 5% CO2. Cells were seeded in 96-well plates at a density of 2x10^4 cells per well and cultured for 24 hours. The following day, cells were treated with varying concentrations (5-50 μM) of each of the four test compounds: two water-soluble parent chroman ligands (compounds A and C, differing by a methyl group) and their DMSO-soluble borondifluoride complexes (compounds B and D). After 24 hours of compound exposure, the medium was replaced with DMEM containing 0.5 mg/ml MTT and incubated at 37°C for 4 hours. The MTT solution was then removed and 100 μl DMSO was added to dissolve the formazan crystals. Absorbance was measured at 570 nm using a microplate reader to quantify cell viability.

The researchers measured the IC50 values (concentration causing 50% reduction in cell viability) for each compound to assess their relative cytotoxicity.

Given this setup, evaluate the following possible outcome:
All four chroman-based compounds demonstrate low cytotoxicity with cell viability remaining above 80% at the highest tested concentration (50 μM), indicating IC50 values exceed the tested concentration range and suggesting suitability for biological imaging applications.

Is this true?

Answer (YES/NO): NO